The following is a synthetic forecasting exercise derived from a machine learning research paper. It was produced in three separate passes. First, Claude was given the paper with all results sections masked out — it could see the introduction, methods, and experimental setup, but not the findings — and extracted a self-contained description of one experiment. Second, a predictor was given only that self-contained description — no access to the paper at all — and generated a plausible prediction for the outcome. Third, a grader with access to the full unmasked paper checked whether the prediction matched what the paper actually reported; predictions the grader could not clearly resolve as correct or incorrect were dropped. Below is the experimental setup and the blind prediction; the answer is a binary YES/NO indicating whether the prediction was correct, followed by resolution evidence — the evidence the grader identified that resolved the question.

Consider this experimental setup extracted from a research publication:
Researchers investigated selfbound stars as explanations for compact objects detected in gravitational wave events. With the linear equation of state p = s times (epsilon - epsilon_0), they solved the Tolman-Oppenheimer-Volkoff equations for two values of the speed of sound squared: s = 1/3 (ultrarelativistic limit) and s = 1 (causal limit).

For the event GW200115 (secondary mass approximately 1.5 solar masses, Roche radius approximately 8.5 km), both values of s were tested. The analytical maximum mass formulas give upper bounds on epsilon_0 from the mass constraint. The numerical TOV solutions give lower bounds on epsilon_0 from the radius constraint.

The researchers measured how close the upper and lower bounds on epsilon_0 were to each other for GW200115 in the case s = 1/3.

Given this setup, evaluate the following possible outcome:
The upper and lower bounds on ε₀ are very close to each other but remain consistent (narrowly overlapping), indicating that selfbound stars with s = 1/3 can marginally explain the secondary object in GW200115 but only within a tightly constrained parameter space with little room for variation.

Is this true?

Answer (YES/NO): YES